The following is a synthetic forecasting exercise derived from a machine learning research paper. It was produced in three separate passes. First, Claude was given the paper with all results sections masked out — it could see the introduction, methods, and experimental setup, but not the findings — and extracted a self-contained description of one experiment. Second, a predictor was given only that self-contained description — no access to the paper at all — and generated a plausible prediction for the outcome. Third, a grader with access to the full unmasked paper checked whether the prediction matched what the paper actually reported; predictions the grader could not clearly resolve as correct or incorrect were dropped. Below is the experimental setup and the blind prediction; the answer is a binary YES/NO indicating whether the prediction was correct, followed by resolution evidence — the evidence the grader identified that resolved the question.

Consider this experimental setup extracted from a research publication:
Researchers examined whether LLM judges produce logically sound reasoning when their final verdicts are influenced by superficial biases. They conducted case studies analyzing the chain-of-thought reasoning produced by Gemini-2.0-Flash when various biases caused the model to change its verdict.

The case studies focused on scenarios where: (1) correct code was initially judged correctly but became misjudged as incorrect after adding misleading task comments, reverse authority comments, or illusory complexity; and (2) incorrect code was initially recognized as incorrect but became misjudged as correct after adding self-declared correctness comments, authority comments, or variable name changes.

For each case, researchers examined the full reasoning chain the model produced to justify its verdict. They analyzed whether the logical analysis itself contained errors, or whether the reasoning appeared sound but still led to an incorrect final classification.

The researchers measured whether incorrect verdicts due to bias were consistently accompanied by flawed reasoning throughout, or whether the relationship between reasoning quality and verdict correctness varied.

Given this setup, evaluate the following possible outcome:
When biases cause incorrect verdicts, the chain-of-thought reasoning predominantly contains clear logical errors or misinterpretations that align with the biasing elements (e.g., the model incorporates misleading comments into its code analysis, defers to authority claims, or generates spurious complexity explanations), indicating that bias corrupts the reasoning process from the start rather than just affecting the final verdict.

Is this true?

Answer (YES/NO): NO